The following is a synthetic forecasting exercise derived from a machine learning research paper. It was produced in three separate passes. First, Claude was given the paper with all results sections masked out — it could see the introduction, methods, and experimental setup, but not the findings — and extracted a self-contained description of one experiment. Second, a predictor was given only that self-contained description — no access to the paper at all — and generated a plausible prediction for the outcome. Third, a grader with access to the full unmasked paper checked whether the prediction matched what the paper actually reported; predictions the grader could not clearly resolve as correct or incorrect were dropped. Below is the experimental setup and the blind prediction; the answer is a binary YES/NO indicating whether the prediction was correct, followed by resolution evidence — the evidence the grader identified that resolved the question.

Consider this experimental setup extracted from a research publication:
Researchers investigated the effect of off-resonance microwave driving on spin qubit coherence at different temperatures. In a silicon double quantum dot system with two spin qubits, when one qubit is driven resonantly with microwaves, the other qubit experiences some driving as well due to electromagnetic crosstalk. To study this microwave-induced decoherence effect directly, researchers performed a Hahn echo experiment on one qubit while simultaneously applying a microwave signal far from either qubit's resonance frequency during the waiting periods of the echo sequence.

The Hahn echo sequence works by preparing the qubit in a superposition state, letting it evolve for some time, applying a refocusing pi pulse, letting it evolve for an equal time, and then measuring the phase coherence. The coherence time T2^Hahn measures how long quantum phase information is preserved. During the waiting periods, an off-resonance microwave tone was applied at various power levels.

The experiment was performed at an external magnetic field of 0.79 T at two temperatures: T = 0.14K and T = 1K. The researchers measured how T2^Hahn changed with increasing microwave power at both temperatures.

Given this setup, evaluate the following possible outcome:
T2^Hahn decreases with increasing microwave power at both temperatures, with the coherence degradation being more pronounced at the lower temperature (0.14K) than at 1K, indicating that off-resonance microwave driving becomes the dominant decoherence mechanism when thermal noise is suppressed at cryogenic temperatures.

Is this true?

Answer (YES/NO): YES